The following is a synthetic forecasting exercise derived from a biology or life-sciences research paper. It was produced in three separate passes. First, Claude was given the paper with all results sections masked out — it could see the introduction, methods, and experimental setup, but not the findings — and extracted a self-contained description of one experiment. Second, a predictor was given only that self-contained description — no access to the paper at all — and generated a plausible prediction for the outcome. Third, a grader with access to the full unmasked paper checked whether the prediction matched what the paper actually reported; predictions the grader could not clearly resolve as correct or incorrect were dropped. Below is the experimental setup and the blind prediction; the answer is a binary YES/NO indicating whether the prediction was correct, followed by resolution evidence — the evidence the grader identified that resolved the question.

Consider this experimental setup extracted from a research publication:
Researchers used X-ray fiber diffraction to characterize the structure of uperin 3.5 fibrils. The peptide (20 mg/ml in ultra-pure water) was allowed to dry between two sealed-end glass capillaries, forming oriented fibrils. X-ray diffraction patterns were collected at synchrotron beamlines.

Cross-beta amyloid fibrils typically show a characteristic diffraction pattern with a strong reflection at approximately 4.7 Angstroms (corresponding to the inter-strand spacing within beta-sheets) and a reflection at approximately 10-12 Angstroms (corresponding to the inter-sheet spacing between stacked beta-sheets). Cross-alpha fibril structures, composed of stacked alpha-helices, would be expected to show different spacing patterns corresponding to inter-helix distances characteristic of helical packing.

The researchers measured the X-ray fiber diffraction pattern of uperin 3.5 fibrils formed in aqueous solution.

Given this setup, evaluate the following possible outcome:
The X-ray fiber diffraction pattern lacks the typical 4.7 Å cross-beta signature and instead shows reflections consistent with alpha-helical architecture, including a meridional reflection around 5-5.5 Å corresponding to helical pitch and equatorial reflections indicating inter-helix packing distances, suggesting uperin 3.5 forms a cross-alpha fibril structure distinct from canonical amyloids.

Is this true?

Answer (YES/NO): NO